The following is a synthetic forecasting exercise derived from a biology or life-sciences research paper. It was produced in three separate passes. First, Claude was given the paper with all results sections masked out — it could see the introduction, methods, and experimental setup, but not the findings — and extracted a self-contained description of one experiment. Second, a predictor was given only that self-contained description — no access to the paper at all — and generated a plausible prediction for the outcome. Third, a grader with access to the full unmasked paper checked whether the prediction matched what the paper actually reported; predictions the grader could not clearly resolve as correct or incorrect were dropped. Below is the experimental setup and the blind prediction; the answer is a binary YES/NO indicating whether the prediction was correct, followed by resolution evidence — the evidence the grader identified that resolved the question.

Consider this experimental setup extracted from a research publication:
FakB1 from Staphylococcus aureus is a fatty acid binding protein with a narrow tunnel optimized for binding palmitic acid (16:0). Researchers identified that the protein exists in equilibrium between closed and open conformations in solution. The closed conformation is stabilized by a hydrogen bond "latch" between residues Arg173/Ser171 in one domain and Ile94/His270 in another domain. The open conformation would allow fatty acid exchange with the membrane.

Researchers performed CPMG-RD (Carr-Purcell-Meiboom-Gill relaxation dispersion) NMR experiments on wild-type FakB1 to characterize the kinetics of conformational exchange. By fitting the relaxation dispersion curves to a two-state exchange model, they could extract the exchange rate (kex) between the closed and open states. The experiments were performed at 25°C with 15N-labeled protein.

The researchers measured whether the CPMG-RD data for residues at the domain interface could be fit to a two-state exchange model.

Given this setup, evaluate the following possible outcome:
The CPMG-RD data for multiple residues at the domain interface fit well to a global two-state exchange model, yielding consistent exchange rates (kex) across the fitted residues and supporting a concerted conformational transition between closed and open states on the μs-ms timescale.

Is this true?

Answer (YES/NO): YES